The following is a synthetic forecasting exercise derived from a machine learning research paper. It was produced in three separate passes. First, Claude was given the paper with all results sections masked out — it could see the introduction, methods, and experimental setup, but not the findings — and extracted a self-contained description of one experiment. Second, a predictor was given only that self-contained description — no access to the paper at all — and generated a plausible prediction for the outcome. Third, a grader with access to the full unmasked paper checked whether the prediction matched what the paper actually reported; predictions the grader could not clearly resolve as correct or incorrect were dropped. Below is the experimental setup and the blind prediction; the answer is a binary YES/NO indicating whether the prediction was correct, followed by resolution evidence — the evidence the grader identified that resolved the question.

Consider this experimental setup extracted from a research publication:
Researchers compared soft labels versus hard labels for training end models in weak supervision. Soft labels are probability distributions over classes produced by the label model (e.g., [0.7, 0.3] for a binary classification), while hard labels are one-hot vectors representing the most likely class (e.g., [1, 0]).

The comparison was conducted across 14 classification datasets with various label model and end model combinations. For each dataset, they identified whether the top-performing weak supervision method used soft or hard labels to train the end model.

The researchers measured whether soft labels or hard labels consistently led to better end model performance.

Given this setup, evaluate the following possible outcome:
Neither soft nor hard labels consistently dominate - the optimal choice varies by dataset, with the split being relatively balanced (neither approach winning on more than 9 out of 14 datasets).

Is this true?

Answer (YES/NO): YES